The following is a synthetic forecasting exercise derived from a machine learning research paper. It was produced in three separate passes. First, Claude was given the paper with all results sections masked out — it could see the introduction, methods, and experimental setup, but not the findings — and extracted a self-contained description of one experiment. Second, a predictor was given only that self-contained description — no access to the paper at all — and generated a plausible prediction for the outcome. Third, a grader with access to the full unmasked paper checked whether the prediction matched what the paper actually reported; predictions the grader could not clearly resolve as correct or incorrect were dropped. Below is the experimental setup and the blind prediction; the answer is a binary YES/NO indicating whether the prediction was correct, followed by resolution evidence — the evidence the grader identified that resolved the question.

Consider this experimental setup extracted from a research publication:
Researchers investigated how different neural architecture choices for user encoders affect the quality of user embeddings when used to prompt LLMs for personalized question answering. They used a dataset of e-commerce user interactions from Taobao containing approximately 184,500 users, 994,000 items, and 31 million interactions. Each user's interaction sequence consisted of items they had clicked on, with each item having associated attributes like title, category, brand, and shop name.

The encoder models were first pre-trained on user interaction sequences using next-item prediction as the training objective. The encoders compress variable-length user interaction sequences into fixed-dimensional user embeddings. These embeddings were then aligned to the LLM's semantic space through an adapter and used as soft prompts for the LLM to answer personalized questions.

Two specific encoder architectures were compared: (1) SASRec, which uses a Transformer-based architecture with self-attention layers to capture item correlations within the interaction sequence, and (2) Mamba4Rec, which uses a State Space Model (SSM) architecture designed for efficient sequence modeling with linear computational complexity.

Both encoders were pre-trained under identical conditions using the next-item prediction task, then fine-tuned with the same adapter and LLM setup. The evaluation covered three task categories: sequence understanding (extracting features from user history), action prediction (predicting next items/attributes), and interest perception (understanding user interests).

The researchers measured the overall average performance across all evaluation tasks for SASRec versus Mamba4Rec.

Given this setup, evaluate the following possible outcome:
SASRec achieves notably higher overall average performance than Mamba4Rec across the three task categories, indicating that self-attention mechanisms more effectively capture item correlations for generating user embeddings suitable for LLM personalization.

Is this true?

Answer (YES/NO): YES